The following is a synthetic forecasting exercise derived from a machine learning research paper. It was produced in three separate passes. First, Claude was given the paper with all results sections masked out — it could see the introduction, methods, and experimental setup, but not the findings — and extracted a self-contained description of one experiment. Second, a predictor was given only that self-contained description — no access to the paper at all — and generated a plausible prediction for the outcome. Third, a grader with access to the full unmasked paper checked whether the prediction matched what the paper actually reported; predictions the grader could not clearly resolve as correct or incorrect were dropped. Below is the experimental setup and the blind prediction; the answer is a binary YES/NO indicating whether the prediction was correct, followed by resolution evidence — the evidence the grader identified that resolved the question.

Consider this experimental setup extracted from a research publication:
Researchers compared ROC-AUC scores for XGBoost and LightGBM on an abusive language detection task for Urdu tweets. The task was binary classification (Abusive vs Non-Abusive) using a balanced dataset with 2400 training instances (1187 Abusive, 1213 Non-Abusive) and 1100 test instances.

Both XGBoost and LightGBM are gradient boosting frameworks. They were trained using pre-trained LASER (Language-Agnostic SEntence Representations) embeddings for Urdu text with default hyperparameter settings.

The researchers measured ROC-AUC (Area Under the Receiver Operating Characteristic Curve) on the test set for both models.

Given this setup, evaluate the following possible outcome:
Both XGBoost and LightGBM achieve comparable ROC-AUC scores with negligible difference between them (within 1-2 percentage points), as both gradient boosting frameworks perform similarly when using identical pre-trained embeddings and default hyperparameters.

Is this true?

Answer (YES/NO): YES